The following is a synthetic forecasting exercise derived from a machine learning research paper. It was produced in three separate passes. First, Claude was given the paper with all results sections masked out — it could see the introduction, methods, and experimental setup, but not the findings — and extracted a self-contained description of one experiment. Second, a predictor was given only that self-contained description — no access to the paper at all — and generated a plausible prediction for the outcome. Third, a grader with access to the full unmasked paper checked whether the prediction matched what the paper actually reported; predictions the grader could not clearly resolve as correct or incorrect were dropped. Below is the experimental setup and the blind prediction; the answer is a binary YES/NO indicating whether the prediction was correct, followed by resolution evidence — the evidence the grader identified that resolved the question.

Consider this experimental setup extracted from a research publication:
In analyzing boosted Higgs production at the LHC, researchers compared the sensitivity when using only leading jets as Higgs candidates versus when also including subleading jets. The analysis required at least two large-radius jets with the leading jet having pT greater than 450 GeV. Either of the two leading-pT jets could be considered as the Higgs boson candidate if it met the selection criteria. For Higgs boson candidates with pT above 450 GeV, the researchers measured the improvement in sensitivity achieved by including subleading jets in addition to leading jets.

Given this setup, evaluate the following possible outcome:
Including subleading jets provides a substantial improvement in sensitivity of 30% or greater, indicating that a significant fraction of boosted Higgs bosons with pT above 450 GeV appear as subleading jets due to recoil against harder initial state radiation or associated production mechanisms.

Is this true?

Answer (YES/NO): NO